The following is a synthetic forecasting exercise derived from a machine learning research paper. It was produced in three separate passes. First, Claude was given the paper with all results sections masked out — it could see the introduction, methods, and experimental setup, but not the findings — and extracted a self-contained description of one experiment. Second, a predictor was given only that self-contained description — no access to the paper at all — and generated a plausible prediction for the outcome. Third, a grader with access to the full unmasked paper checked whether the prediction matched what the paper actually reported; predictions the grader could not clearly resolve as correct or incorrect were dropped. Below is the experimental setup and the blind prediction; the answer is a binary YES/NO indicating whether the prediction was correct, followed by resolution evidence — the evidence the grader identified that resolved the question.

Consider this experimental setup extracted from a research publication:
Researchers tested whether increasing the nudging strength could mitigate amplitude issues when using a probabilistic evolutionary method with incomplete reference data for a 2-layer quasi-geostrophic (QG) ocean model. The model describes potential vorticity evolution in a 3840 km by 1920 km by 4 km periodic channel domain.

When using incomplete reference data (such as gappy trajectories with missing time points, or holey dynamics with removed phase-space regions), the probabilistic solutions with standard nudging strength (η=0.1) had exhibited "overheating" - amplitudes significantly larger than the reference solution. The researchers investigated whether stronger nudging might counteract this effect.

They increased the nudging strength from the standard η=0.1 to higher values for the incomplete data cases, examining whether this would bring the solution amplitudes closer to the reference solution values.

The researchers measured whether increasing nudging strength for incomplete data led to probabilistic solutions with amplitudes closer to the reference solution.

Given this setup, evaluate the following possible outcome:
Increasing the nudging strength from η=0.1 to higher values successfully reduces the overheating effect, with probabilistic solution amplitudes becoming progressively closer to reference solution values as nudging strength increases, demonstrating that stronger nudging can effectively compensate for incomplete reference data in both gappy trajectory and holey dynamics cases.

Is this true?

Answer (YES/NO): YES